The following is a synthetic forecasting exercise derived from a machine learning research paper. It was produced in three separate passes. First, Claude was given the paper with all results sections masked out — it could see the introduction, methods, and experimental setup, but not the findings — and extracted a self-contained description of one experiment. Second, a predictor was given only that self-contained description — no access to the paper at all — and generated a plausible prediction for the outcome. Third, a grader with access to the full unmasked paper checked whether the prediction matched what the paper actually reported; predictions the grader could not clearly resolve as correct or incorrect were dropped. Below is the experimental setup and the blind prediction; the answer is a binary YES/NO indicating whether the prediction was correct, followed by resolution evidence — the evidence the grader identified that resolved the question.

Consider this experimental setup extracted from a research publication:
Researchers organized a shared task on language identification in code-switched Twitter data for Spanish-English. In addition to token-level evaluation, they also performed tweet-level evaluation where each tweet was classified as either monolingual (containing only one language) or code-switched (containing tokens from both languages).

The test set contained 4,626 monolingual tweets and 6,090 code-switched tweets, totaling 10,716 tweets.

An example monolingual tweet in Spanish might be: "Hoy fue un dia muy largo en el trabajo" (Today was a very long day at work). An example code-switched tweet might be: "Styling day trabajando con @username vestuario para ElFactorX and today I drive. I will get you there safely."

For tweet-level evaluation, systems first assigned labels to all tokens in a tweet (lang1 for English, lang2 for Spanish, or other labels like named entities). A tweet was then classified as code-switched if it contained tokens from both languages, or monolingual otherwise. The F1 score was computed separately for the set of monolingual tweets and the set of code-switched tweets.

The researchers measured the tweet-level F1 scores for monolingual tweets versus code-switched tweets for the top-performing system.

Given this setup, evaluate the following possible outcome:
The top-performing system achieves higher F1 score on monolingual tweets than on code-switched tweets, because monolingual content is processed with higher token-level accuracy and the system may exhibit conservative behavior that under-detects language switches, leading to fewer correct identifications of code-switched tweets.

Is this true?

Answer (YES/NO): YES